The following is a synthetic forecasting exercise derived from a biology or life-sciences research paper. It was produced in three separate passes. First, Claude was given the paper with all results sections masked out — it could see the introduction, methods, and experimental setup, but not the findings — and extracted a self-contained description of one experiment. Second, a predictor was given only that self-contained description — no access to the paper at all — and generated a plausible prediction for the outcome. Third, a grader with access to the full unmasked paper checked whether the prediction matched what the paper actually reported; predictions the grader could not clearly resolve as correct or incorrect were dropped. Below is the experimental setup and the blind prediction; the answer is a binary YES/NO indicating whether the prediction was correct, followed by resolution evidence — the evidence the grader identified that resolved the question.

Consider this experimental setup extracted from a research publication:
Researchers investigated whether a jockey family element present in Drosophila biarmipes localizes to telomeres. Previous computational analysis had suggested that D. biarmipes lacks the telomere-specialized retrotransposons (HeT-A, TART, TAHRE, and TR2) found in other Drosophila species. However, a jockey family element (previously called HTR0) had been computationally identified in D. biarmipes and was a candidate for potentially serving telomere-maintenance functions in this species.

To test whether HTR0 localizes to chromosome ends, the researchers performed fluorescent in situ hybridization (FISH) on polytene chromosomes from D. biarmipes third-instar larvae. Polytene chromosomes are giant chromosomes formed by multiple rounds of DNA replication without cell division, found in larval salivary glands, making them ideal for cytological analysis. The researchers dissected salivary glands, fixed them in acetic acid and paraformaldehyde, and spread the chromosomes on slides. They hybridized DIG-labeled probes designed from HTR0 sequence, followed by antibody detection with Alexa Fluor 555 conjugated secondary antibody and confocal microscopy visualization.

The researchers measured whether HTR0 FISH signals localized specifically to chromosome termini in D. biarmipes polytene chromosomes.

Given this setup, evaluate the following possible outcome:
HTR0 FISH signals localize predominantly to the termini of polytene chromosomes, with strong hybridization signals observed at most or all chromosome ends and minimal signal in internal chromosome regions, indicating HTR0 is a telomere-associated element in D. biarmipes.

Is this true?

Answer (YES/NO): NO